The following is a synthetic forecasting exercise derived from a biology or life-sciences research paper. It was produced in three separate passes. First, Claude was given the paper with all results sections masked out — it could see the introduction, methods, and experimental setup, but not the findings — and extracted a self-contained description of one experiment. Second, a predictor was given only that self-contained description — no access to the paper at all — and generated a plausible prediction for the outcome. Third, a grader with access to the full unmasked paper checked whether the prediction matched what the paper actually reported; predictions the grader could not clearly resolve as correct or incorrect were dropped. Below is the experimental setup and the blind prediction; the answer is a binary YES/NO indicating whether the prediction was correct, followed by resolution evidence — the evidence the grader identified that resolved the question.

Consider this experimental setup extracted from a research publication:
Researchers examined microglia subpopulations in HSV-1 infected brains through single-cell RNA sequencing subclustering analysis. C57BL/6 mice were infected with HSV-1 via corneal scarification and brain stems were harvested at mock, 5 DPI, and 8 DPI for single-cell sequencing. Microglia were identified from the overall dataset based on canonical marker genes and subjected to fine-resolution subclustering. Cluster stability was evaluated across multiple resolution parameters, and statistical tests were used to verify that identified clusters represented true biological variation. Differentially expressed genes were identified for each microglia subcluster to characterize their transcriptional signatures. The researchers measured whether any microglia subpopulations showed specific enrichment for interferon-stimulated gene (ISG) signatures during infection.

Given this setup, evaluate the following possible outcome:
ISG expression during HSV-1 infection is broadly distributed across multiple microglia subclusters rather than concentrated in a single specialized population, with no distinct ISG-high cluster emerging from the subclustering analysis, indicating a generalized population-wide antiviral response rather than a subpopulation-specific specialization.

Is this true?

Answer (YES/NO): NO